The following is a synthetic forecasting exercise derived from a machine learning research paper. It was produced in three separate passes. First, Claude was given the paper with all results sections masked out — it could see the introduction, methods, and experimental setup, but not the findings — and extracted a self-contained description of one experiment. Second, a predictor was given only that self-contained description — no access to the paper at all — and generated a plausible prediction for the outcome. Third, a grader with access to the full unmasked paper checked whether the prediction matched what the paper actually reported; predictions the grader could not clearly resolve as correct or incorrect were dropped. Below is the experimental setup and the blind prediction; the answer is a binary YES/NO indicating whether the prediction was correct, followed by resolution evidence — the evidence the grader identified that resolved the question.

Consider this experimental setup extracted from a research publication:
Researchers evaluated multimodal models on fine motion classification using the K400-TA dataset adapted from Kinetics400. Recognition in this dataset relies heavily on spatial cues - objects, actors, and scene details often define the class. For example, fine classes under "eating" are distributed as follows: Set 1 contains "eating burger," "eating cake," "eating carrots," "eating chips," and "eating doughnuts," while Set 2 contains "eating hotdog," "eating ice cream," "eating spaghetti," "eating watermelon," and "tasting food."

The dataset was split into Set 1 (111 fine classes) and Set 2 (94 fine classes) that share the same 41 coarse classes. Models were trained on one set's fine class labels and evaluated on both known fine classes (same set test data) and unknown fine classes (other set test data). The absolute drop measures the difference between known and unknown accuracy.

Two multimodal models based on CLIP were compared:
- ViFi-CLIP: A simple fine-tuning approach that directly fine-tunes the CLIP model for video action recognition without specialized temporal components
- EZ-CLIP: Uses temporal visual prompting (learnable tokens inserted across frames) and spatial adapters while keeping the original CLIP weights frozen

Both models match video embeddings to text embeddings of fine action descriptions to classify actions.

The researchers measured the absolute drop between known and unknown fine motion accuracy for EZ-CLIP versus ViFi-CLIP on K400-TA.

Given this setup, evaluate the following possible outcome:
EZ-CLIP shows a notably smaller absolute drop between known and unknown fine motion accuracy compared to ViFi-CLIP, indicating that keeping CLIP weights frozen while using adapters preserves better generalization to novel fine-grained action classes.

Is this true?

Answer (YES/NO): YES